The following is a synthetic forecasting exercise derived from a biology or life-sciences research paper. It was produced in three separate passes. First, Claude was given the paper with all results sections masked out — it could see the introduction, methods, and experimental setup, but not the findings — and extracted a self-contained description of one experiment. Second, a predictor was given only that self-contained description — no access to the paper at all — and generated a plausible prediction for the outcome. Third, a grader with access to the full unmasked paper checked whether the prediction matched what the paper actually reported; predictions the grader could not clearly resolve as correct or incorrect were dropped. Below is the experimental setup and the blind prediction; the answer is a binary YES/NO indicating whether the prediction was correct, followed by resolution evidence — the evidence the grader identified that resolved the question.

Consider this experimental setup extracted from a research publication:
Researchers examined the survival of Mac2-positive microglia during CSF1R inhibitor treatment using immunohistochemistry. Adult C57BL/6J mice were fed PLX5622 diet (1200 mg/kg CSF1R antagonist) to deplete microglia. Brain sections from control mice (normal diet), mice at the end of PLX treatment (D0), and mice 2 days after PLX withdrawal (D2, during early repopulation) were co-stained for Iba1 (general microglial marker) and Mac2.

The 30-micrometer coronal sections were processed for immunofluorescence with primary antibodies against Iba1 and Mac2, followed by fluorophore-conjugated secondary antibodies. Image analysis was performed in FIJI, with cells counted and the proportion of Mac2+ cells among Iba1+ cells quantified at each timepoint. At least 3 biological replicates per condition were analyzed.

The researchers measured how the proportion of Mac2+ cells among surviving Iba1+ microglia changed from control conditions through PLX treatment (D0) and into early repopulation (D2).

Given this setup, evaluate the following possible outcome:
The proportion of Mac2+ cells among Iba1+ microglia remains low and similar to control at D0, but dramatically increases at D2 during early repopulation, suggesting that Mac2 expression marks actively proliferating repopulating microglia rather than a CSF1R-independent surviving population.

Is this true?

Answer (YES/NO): NO